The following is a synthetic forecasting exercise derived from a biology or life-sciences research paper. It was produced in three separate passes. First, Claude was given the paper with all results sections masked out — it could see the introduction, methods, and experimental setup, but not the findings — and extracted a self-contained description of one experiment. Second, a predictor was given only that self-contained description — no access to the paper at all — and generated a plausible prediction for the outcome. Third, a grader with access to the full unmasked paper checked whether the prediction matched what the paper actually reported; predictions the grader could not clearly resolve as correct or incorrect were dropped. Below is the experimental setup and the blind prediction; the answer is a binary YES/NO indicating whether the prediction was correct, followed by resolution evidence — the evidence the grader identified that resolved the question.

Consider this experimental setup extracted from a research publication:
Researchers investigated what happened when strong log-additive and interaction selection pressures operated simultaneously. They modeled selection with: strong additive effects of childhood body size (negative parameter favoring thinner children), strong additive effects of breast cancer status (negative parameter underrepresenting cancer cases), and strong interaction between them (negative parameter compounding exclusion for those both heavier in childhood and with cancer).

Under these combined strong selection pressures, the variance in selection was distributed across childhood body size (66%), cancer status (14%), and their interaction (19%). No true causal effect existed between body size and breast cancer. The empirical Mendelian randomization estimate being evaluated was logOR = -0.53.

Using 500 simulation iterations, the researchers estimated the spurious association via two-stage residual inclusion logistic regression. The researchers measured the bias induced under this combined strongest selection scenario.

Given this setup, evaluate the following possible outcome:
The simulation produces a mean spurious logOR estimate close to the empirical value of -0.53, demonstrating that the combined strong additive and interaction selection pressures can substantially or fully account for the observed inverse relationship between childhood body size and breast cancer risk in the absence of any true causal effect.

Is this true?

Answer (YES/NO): NO